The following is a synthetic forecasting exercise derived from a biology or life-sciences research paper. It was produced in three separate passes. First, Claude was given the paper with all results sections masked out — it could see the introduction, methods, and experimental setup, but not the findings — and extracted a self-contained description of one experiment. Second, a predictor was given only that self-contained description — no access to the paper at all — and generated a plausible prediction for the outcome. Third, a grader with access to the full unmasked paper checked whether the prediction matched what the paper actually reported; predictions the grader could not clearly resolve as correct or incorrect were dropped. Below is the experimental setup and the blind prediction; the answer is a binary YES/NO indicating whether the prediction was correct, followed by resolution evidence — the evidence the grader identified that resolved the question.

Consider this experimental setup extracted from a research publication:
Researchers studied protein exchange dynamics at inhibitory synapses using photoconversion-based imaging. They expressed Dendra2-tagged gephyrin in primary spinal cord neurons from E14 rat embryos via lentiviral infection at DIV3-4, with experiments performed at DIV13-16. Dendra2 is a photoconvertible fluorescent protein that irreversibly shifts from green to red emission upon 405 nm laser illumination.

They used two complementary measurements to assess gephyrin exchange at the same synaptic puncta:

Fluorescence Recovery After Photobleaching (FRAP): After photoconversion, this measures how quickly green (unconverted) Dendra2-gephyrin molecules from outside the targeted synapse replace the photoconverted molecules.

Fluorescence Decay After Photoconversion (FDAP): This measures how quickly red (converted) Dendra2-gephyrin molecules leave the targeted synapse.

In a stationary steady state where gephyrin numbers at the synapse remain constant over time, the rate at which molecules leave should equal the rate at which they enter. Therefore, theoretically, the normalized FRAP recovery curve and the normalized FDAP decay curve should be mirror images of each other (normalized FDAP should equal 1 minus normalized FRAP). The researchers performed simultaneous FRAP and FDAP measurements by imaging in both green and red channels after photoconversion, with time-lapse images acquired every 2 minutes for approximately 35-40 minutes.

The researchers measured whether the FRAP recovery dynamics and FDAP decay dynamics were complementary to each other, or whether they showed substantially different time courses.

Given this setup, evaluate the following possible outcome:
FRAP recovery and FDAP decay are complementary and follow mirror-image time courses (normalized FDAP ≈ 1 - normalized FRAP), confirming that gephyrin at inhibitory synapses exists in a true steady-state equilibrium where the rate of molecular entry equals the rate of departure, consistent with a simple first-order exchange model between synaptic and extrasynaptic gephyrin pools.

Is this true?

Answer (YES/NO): YES